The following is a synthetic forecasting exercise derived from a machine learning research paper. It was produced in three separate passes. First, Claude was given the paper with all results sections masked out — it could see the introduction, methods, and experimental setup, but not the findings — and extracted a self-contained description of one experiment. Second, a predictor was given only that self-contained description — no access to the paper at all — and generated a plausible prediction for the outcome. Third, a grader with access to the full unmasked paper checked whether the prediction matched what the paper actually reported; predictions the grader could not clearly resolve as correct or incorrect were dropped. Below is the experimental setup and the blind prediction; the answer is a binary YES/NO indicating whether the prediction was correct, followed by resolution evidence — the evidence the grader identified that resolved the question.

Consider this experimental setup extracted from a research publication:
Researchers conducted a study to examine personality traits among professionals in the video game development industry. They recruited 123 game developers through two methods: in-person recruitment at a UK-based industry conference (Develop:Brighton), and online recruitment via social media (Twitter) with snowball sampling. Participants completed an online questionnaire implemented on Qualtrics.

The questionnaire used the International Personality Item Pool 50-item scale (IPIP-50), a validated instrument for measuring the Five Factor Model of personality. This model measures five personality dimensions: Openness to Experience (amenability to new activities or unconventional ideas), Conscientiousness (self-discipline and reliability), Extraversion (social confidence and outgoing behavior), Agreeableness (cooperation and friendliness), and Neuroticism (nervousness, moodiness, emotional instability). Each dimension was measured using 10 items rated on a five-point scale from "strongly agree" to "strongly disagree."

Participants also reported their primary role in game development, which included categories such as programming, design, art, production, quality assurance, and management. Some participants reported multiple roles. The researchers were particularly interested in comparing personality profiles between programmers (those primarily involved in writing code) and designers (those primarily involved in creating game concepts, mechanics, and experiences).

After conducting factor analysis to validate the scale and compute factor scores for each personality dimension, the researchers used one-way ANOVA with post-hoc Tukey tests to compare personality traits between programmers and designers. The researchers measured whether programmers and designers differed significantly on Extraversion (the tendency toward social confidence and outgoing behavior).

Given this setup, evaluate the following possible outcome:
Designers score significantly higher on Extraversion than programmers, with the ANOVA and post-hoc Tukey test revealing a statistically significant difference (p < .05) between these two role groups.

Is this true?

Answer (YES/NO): YES